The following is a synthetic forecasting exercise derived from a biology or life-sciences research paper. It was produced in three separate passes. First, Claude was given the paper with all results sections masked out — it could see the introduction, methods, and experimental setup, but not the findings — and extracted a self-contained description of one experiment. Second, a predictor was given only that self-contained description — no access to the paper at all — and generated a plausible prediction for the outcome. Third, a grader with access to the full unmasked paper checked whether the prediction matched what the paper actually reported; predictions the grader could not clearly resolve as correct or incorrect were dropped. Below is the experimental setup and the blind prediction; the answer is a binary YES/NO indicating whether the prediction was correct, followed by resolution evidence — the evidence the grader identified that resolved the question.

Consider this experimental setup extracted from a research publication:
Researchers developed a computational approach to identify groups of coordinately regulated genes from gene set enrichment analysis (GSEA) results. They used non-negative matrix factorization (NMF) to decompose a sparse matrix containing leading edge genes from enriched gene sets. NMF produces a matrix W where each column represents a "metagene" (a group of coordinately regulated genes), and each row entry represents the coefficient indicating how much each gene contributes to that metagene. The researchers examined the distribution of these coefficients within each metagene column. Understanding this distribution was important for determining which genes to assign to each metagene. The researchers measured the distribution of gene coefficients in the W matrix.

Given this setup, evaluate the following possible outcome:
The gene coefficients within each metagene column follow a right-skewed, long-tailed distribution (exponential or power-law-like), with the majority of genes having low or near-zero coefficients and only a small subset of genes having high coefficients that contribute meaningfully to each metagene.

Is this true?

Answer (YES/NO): YES